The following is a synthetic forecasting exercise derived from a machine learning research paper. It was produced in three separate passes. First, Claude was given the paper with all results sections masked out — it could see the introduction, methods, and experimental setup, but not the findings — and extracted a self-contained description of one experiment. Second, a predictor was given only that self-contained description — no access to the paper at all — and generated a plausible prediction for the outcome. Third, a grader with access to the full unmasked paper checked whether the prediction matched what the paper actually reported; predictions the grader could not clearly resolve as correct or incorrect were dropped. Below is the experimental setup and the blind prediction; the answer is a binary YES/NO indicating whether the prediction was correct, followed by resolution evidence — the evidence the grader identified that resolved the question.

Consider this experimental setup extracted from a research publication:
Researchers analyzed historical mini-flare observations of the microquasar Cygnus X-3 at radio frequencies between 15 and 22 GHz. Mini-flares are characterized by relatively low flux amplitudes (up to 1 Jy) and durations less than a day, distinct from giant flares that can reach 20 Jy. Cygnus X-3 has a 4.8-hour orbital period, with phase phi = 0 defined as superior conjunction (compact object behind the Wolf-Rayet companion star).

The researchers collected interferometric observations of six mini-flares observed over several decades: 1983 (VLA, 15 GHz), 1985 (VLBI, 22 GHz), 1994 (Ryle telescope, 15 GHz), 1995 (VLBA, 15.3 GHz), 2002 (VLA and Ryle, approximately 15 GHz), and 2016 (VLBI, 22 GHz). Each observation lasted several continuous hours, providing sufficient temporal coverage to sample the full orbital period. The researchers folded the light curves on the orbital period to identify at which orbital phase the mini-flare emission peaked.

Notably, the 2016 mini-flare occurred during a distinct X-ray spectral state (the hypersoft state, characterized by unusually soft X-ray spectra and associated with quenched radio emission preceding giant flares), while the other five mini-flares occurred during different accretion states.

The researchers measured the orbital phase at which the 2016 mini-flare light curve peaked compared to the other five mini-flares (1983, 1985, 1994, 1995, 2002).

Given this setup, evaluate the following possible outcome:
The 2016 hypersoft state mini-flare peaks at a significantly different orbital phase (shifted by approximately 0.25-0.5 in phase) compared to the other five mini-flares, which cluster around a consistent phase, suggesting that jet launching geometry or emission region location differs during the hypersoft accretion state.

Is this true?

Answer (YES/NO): YES